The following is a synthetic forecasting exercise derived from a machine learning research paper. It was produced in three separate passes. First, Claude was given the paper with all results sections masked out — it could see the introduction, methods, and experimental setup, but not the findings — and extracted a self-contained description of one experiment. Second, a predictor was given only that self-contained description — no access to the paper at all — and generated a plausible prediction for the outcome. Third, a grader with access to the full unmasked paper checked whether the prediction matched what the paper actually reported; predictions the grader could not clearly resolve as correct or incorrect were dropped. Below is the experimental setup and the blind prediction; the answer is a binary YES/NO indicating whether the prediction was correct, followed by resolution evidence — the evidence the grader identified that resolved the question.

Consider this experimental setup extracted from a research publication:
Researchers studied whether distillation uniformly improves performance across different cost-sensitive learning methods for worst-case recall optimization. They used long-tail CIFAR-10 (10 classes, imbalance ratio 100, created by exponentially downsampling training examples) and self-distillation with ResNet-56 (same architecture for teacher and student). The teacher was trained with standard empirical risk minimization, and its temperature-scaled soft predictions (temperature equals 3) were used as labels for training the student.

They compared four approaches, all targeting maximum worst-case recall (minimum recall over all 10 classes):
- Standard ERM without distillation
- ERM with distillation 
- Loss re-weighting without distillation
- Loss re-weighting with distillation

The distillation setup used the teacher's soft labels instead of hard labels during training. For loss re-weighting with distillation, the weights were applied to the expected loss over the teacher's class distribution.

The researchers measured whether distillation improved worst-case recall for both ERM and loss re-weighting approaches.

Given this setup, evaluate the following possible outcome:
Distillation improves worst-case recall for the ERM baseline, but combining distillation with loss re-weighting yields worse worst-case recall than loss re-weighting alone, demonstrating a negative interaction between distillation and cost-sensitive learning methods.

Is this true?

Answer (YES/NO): NO